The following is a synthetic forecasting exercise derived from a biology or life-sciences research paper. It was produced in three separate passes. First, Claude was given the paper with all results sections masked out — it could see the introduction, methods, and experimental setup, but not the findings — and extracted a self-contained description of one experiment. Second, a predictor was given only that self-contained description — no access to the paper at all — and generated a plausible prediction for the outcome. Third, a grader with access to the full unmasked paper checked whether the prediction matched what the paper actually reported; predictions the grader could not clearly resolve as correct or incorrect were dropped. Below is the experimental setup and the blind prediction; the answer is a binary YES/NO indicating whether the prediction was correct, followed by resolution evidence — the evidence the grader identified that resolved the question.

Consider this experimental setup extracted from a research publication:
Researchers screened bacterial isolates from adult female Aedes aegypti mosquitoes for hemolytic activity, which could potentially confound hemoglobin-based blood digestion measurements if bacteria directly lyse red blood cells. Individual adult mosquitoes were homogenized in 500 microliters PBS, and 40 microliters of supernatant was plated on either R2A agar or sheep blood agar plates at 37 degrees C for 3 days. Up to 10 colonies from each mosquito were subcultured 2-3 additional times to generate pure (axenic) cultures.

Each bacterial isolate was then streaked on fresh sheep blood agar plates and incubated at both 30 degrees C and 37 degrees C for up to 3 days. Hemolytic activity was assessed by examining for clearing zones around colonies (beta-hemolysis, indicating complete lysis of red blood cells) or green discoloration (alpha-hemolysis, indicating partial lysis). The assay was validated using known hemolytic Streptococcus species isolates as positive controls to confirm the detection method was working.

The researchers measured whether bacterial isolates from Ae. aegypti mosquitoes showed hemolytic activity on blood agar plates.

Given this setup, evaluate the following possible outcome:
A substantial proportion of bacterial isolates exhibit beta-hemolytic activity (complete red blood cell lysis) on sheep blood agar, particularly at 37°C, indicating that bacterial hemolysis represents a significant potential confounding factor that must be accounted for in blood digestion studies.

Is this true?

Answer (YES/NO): NO